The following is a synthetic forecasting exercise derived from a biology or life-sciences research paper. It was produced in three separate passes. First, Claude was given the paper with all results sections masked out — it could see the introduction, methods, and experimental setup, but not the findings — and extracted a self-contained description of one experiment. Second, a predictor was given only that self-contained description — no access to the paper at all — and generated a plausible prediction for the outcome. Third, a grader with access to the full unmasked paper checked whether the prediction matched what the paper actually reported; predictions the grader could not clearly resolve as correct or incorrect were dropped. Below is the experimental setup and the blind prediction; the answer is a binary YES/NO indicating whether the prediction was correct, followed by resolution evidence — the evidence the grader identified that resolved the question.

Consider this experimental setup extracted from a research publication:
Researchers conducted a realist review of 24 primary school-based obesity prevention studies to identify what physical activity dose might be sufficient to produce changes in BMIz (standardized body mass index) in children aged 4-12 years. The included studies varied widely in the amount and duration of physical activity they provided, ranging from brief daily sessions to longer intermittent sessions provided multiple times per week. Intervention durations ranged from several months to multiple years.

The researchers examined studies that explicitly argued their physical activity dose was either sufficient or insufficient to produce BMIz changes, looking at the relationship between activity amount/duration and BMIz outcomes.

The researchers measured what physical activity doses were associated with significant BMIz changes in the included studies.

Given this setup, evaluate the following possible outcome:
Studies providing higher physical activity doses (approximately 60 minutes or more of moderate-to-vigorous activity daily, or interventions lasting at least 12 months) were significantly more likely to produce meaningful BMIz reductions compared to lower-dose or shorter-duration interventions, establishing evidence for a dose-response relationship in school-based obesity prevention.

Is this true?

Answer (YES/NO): NO